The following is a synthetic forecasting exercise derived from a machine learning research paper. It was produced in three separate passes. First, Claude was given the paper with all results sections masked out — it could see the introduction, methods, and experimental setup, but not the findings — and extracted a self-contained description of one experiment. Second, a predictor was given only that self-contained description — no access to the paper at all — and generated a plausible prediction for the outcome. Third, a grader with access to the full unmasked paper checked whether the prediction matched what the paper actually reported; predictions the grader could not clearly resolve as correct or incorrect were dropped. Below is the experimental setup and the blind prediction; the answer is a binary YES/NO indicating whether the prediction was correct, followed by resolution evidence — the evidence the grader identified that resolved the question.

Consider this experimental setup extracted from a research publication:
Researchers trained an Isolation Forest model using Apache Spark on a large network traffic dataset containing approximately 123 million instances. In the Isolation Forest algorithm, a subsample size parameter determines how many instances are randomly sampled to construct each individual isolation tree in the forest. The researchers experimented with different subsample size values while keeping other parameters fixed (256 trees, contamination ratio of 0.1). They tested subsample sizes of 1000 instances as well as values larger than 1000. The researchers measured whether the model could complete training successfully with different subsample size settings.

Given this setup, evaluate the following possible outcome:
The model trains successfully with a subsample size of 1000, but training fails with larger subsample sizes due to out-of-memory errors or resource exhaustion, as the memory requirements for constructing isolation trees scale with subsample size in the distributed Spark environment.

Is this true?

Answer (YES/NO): YES